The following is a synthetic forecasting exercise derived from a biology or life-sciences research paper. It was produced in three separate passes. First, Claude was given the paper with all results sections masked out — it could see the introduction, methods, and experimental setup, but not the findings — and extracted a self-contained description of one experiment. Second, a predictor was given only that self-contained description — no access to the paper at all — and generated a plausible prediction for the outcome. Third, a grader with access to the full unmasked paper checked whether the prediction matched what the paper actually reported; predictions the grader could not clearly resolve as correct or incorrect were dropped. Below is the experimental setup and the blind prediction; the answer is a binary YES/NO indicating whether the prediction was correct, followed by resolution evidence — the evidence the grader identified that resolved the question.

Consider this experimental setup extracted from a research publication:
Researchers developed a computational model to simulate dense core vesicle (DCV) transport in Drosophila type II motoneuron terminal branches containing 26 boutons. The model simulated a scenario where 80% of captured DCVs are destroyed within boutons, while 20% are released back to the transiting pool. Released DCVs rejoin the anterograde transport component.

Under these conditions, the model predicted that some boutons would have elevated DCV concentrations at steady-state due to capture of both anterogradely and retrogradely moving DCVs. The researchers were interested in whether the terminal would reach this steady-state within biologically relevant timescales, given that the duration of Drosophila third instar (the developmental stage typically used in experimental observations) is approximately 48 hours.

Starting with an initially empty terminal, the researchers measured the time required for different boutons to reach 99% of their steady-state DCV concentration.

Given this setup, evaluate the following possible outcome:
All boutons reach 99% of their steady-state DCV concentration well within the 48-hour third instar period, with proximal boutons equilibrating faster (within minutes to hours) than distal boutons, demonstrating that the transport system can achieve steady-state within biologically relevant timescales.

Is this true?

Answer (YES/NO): NO